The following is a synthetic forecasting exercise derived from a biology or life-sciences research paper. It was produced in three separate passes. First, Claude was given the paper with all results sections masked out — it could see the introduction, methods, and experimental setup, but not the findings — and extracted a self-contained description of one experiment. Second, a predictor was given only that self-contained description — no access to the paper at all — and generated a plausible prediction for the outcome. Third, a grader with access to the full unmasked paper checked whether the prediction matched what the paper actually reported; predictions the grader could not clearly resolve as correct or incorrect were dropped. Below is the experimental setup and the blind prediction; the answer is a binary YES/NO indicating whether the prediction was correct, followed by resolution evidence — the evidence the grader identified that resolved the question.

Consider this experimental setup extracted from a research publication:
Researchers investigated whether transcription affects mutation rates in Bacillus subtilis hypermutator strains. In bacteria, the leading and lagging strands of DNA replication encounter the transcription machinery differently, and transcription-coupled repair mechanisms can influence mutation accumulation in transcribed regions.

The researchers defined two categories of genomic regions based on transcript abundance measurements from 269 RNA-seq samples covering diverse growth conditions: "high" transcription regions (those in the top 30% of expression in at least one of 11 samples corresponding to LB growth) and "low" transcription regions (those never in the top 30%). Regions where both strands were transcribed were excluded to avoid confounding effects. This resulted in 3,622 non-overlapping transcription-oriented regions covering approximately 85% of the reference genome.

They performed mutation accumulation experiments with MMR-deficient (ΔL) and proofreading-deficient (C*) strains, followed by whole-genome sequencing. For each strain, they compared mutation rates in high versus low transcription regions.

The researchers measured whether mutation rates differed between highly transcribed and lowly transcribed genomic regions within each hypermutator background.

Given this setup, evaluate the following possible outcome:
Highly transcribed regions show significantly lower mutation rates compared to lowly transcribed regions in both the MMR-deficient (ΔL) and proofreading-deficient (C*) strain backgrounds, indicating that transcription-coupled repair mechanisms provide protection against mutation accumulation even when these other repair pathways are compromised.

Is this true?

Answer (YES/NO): NO